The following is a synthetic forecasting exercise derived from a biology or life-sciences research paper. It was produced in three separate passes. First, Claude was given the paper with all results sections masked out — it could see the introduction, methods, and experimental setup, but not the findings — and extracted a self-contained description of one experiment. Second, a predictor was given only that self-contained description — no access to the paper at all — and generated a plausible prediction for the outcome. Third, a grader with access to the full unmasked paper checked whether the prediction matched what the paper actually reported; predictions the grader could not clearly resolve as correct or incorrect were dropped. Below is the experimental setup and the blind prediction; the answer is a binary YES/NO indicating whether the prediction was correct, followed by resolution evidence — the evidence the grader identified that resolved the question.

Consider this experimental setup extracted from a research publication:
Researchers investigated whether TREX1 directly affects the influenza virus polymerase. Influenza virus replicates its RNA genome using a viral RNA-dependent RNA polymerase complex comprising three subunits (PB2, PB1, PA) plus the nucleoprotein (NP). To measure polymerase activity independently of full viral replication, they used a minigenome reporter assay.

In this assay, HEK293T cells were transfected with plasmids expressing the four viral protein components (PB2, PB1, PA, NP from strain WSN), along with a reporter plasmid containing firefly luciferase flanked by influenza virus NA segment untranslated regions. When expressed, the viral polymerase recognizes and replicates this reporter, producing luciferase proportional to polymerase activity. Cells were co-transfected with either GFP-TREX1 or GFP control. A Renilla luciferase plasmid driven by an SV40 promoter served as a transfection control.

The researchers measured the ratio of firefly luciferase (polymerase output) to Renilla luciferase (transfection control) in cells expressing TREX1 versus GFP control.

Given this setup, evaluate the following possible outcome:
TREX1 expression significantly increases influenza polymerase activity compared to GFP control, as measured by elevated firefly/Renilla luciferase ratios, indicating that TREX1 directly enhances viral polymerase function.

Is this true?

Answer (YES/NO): NO